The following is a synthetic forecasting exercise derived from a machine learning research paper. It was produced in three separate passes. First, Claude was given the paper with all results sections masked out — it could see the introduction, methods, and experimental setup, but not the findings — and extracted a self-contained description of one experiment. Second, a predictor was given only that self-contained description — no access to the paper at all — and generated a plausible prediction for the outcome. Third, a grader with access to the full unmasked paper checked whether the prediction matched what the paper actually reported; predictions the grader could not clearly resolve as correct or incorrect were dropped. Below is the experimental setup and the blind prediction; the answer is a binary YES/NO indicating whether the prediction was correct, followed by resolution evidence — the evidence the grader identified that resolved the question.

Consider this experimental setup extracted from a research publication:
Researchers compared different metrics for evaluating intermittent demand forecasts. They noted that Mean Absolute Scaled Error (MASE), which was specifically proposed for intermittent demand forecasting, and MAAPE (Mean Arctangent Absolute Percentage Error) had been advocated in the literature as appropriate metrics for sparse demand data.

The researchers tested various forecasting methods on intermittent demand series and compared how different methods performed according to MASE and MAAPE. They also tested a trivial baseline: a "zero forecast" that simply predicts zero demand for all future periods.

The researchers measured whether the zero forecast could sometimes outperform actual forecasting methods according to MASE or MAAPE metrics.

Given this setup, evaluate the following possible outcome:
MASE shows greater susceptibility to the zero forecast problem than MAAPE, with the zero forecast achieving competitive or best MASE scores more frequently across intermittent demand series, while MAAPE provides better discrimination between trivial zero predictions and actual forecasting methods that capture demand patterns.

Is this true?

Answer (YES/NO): NO